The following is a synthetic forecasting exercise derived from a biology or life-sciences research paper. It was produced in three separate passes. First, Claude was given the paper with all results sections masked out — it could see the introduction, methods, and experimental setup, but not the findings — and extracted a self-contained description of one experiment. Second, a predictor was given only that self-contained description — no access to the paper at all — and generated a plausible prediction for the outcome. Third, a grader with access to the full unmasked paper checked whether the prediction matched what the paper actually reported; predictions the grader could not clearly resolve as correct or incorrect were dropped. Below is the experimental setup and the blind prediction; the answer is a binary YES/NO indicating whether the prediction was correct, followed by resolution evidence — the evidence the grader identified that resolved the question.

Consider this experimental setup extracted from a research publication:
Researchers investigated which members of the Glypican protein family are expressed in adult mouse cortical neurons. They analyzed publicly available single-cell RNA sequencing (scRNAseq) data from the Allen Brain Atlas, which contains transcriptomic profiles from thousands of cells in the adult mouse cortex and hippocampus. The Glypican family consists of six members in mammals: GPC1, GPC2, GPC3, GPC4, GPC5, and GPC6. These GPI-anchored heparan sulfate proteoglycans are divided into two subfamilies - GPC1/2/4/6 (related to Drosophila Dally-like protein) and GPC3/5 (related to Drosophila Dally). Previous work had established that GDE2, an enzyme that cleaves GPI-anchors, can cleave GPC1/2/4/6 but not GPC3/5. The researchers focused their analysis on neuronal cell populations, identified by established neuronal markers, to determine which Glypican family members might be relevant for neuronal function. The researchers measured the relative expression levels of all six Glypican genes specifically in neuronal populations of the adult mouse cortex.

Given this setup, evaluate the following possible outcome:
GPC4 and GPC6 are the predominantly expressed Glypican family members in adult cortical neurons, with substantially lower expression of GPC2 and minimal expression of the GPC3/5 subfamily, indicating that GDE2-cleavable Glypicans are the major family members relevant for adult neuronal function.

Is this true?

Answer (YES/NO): NO